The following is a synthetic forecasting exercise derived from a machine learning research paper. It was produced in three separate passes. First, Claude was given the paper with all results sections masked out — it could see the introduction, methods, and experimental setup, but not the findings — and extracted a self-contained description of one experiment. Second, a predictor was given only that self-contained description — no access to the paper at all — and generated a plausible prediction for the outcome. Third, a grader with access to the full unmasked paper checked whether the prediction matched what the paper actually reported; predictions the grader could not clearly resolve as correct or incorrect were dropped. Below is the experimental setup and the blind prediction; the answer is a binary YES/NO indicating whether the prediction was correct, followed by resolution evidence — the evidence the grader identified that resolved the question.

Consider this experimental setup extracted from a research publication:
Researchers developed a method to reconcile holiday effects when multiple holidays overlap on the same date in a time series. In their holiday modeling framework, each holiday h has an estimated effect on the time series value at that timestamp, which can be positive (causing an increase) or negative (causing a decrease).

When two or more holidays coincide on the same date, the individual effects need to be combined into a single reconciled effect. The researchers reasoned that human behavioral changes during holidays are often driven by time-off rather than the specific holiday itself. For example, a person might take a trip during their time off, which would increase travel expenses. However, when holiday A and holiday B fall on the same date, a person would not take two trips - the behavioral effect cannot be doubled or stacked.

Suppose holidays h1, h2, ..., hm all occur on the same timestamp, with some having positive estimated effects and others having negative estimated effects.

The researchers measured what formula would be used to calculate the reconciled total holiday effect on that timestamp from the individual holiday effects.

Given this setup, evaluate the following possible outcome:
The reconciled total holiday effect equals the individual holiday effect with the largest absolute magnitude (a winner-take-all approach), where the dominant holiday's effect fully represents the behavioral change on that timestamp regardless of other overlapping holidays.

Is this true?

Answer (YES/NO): NO